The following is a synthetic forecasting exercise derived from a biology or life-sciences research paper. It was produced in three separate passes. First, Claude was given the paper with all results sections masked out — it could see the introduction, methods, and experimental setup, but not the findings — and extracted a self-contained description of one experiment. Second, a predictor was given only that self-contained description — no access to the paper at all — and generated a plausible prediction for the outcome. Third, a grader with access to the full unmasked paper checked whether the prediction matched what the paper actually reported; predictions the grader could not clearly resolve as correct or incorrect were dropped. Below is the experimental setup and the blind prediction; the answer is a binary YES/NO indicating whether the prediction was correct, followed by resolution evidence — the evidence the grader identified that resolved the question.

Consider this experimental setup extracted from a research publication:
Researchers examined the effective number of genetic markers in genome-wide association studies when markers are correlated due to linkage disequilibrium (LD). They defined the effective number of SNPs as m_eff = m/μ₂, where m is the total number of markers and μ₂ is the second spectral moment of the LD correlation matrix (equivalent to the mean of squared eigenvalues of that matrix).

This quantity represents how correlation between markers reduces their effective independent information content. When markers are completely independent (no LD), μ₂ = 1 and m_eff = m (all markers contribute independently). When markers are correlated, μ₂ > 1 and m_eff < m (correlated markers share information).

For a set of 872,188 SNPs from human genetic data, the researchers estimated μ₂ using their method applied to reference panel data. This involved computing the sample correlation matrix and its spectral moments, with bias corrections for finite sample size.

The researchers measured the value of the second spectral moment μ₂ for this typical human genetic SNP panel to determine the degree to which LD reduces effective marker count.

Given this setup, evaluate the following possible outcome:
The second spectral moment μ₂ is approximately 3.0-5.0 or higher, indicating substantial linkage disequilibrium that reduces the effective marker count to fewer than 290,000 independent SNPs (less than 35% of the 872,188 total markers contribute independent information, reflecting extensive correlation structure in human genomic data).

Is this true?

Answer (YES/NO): NO